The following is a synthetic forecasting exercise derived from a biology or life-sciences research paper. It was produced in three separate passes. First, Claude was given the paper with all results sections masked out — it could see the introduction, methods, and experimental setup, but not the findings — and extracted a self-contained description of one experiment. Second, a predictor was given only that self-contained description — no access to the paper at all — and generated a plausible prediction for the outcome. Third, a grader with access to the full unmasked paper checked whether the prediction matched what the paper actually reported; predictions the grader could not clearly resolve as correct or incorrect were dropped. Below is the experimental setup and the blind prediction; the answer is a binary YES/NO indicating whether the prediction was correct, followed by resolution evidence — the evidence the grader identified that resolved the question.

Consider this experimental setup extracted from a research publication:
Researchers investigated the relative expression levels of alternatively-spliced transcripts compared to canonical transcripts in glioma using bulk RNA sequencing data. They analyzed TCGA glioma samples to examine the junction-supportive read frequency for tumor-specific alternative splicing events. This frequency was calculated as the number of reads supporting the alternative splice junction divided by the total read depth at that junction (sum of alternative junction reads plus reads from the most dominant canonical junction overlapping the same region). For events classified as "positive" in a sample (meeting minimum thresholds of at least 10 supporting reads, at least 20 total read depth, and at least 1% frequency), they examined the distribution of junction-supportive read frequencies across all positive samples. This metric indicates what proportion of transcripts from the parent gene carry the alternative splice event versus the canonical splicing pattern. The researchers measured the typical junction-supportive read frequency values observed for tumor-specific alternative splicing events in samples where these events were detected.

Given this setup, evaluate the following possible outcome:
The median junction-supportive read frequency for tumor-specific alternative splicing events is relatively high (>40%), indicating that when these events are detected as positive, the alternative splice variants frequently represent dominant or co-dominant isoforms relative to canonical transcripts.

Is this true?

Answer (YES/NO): NO